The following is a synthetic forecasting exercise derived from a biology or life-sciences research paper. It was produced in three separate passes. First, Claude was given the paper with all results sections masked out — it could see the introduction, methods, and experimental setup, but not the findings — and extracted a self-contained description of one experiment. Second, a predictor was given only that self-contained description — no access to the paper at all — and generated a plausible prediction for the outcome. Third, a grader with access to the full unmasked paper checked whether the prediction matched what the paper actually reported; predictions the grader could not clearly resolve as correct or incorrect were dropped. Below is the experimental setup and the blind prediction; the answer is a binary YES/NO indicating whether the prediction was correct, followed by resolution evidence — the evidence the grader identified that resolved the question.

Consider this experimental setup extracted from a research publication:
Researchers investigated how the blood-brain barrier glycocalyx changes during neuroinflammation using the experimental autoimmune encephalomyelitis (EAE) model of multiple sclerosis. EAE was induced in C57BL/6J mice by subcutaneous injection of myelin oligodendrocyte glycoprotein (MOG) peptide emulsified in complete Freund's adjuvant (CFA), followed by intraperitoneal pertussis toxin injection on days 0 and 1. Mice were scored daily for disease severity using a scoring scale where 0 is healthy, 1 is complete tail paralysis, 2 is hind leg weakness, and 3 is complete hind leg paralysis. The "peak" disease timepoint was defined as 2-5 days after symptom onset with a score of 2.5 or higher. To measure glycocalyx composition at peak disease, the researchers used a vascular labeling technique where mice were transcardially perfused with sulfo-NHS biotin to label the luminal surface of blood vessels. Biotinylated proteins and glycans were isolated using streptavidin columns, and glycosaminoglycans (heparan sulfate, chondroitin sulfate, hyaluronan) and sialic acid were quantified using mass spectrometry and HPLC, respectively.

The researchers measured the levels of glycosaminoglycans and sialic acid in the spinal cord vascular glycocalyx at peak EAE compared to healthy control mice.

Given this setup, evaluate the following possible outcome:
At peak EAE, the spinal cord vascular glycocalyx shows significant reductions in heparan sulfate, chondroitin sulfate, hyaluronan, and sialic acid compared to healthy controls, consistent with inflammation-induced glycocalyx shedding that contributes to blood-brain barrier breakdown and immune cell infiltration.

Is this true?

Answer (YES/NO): NO